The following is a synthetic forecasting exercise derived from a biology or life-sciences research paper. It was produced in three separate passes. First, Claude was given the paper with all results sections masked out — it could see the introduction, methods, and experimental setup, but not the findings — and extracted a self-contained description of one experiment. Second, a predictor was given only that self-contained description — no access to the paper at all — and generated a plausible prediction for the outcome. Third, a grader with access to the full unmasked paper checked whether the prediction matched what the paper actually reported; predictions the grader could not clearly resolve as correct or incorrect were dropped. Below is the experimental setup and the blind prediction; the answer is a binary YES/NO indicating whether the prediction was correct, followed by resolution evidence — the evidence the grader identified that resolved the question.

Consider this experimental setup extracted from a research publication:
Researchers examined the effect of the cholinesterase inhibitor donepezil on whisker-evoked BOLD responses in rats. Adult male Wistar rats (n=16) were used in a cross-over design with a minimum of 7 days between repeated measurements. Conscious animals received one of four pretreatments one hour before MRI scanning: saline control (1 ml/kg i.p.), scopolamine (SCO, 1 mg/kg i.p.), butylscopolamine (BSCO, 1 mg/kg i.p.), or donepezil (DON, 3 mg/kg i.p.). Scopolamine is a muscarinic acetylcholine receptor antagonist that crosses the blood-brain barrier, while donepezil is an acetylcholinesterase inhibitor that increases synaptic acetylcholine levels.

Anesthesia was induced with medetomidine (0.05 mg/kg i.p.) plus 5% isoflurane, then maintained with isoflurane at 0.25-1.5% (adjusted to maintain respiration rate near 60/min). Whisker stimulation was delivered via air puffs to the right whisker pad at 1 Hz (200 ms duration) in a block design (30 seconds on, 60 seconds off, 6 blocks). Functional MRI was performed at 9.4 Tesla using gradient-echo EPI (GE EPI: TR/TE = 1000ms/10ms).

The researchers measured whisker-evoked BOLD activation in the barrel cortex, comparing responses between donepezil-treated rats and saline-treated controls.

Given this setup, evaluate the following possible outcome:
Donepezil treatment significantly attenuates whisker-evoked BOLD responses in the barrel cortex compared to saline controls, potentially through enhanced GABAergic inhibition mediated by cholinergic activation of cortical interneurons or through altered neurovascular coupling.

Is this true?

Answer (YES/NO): NO